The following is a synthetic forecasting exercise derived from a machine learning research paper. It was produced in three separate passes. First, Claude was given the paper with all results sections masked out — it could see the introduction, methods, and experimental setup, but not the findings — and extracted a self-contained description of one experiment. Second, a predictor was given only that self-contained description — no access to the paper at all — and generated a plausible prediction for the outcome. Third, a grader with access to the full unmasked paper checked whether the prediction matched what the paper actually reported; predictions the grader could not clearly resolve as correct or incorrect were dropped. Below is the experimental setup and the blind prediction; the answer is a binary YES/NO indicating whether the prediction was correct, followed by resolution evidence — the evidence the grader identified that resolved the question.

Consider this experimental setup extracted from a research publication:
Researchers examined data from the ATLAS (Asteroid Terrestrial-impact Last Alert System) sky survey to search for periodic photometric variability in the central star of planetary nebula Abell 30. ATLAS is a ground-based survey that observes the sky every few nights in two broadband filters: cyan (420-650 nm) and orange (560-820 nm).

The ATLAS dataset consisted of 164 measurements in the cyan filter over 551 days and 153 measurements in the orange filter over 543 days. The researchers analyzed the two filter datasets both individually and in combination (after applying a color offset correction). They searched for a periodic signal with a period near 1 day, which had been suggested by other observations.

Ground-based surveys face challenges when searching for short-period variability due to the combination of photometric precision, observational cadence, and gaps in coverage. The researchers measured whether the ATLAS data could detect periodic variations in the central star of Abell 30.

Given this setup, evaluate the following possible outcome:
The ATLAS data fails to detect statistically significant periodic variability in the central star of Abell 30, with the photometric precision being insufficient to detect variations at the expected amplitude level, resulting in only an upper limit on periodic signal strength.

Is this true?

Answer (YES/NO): NO